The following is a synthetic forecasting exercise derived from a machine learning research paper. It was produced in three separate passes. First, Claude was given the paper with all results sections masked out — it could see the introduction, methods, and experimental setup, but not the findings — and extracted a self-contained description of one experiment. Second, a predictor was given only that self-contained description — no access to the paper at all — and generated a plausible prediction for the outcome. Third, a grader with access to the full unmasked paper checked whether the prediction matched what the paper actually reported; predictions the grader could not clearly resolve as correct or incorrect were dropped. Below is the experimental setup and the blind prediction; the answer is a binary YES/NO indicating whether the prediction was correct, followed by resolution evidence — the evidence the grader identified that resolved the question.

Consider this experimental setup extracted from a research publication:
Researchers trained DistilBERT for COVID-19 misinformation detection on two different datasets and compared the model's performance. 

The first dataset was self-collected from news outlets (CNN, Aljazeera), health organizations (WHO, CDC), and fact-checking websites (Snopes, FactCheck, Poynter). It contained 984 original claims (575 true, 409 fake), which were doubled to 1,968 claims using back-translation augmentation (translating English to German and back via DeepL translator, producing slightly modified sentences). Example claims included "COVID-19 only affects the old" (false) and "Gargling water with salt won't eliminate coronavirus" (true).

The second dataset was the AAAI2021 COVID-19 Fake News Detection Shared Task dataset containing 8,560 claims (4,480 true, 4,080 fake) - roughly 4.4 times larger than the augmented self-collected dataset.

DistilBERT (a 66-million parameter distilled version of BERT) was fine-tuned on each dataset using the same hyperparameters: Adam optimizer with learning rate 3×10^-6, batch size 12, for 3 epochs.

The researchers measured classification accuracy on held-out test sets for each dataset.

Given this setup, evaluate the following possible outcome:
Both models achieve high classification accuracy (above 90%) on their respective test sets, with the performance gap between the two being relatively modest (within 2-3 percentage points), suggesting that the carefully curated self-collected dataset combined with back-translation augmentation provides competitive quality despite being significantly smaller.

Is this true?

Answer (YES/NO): NO